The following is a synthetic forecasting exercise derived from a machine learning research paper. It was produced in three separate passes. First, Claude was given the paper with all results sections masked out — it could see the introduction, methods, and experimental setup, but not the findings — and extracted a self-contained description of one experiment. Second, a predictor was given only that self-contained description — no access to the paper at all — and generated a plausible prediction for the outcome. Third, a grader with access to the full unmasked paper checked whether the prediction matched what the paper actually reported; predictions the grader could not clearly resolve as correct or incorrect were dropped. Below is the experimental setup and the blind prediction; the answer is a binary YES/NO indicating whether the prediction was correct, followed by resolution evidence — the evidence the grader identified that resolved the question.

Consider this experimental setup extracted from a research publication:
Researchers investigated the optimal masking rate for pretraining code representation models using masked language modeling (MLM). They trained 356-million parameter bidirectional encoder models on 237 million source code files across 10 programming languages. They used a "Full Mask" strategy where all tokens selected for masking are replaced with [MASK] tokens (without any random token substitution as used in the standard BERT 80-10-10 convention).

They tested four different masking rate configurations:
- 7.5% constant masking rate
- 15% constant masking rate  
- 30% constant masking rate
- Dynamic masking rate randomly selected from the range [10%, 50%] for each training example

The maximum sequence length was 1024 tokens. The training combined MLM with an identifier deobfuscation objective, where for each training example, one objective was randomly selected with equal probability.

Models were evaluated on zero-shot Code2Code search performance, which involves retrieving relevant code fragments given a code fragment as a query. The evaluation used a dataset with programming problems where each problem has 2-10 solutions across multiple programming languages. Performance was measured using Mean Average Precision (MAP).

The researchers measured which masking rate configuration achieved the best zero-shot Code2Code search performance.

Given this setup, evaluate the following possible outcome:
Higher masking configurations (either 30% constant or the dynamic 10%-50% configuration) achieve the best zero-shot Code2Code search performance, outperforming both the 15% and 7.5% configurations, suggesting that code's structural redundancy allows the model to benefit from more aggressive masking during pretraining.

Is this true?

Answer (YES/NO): NO